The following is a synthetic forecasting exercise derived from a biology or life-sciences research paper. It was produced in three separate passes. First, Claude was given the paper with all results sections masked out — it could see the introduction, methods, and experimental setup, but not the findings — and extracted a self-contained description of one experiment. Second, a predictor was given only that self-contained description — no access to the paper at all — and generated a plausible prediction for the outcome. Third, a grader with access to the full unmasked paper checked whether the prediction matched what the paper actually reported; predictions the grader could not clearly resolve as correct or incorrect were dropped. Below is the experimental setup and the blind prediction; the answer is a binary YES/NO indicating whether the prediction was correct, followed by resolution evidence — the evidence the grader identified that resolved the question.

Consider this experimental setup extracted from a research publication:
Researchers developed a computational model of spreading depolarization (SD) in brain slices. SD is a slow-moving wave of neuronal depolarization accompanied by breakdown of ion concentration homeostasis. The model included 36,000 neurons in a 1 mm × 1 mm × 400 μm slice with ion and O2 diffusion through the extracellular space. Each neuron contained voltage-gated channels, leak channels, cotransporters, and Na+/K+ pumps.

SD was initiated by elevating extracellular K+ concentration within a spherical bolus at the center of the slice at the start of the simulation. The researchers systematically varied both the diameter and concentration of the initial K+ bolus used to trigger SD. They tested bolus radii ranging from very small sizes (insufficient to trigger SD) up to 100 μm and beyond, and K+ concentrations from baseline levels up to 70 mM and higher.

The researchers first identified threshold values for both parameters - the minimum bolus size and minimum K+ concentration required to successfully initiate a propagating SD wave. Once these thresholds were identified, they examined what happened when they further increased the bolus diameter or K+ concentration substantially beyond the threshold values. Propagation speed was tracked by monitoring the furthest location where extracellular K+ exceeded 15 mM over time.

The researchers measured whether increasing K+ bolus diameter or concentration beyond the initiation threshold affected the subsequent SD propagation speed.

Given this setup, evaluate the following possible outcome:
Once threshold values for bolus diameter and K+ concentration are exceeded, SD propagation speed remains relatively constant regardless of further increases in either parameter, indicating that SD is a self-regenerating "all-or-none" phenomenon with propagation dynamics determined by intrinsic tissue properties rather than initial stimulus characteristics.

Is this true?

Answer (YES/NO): YES